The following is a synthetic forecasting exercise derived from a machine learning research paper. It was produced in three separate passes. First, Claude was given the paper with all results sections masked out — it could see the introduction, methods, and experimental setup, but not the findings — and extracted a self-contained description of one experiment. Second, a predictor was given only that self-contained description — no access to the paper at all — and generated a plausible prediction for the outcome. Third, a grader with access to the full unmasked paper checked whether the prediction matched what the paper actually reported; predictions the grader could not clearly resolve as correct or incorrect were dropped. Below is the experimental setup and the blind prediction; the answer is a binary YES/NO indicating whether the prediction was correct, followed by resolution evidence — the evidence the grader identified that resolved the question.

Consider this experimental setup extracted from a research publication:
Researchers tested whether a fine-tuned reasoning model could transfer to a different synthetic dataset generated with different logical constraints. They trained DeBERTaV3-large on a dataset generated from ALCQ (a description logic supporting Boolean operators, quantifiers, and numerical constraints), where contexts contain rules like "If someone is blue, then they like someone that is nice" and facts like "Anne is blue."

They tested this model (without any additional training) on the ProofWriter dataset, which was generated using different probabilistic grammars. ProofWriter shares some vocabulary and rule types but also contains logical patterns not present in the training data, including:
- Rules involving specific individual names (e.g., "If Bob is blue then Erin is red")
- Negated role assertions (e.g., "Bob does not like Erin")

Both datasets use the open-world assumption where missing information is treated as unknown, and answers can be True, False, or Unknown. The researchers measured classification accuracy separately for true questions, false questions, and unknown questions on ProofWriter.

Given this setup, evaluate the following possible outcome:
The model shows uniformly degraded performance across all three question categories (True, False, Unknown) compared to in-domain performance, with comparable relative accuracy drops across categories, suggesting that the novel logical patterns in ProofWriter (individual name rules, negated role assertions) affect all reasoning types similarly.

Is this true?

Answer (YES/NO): NO